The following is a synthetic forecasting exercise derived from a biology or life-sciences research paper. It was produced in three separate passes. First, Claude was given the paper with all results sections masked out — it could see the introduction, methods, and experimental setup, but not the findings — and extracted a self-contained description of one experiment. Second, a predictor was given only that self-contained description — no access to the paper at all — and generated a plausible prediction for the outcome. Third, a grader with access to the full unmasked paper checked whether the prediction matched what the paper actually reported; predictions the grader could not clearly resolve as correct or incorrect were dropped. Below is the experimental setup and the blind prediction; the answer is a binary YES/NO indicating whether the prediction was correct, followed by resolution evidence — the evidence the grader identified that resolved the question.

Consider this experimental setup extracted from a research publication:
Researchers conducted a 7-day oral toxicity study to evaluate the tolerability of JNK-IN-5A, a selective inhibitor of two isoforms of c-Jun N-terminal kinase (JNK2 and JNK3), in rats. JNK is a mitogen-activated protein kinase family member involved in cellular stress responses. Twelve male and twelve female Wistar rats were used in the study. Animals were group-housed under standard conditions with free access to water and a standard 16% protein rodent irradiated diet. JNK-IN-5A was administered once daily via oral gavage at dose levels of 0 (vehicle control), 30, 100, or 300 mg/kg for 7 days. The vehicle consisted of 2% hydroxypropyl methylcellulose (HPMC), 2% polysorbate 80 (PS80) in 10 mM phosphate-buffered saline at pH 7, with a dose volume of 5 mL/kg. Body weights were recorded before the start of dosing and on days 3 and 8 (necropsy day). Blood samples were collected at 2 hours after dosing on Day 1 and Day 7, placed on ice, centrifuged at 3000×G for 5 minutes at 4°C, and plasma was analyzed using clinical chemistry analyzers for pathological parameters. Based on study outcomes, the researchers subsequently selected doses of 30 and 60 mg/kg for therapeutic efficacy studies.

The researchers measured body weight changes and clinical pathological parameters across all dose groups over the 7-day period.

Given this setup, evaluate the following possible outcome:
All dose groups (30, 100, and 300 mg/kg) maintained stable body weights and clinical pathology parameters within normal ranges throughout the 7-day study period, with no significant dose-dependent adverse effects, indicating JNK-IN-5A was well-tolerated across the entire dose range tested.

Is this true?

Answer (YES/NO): NO